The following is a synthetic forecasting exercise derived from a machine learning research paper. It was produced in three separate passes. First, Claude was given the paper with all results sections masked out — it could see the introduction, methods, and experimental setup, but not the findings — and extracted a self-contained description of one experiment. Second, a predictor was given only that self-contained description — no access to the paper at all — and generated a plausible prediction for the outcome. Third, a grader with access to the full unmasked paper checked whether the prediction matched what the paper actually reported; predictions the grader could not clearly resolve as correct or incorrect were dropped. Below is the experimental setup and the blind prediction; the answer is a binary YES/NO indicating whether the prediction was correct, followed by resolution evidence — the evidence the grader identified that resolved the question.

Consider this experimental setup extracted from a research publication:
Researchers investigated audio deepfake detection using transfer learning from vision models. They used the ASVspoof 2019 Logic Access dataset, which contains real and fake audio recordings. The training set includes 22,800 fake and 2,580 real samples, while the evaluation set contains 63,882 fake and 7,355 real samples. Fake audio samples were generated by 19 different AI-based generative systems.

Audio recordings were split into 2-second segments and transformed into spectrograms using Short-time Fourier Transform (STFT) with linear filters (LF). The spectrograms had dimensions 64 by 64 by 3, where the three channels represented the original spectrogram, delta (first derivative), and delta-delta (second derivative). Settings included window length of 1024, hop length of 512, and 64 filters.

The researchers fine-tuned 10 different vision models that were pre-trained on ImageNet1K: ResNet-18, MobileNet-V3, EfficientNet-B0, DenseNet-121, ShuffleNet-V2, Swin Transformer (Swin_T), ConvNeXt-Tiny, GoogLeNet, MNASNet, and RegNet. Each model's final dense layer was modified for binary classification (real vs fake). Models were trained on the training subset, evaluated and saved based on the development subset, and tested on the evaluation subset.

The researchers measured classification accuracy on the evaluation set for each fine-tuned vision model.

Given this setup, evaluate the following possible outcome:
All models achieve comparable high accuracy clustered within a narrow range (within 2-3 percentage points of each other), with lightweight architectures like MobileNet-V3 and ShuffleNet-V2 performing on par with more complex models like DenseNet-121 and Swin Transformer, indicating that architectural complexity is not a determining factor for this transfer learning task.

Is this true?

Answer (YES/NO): NO